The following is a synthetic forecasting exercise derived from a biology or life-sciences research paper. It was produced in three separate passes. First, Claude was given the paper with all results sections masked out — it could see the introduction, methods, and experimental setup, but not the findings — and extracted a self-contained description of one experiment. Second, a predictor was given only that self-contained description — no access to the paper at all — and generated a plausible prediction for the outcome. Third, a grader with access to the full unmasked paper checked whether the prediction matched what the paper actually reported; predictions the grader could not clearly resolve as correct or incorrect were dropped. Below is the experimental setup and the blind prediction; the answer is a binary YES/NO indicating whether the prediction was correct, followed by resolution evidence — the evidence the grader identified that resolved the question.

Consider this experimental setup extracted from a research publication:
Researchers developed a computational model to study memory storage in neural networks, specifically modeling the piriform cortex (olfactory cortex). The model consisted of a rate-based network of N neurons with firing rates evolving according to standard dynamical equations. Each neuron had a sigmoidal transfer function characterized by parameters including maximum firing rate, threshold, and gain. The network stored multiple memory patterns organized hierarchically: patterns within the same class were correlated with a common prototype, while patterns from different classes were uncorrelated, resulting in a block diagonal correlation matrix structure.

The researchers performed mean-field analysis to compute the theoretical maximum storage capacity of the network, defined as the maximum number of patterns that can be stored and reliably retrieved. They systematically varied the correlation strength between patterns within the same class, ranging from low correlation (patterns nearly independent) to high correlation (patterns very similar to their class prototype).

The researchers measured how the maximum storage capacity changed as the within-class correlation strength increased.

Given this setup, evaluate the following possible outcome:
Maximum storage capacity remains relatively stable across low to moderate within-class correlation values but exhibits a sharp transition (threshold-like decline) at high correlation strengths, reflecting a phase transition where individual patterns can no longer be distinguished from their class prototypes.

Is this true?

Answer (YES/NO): NO